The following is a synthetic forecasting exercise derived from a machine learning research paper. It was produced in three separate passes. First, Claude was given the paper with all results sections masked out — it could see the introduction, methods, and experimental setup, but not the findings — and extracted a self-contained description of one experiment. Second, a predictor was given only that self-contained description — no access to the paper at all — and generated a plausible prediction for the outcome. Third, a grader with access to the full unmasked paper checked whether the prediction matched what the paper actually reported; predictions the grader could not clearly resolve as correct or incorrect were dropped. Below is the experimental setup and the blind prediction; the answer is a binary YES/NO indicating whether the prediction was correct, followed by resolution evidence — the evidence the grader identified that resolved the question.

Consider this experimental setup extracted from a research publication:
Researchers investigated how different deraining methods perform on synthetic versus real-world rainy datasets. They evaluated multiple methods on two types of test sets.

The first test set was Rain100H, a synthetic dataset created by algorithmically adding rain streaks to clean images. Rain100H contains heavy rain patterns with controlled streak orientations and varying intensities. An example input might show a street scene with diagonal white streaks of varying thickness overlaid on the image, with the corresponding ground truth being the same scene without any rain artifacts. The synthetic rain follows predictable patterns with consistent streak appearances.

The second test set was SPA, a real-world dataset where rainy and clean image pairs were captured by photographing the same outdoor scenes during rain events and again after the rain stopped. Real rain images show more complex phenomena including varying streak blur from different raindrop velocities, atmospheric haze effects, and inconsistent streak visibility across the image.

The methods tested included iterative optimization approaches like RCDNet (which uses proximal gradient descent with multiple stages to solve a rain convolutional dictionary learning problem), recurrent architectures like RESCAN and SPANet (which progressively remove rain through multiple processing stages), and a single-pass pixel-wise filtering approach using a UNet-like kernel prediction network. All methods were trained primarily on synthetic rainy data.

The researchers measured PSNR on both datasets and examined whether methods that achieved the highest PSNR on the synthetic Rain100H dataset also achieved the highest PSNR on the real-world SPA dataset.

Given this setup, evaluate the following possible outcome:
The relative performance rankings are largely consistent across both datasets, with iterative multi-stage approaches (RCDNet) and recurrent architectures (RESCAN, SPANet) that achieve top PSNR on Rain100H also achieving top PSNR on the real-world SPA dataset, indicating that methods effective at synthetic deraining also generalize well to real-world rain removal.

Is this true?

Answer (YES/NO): NO